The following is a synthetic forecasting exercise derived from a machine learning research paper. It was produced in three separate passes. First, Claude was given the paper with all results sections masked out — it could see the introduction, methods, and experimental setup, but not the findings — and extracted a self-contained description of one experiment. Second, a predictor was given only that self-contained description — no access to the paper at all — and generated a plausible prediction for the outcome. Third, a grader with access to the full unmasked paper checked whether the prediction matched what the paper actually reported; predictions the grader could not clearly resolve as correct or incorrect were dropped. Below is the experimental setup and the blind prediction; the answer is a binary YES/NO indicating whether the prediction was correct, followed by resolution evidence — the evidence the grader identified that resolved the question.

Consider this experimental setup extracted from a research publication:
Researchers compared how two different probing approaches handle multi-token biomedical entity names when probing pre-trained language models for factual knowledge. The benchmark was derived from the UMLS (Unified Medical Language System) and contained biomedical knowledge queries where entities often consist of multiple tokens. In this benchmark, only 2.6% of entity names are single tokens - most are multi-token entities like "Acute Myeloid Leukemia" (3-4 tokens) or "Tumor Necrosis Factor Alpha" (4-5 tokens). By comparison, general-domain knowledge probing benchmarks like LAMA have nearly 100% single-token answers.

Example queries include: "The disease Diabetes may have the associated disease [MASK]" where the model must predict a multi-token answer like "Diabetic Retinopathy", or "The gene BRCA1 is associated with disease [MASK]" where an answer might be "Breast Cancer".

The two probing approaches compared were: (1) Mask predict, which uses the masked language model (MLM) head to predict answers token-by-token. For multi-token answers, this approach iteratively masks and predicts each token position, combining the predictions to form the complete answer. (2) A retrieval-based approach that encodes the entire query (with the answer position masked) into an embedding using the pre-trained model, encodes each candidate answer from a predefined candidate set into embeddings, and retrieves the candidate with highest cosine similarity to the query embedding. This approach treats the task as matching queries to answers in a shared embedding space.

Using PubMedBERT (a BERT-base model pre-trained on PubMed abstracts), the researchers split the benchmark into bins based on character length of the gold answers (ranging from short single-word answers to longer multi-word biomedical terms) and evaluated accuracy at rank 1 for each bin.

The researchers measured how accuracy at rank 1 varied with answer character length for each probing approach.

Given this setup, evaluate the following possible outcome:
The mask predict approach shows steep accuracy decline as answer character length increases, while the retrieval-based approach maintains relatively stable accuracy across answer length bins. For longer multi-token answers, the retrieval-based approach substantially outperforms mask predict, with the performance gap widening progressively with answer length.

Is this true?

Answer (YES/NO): NO